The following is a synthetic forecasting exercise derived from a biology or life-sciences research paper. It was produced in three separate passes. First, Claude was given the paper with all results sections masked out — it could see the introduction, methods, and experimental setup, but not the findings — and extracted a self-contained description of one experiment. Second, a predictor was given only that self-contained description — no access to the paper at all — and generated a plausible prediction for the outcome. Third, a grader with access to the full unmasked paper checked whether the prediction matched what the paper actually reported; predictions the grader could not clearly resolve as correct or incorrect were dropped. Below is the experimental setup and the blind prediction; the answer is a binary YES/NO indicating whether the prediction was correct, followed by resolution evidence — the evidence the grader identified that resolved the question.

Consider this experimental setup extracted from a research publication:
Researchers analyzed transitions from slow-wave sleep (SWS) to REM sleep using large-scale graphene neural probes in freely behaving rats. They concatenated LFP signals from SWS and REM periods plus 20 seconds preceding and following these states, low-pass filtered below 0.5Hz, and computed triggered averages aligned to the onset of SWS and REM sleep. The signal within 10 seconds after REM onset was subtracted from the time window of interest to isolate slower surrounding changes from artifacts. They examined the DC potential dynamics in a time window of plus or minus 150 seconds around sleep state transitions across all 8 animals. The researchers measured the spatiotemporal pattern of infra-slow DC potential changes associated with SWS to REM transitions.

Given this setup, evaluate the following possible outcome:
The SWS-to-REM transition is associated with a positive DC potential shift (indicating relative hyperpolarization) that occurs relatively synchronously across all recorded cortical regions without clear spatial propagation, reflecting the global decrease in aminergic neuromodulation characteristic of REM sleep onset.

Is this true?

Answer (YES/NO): NO